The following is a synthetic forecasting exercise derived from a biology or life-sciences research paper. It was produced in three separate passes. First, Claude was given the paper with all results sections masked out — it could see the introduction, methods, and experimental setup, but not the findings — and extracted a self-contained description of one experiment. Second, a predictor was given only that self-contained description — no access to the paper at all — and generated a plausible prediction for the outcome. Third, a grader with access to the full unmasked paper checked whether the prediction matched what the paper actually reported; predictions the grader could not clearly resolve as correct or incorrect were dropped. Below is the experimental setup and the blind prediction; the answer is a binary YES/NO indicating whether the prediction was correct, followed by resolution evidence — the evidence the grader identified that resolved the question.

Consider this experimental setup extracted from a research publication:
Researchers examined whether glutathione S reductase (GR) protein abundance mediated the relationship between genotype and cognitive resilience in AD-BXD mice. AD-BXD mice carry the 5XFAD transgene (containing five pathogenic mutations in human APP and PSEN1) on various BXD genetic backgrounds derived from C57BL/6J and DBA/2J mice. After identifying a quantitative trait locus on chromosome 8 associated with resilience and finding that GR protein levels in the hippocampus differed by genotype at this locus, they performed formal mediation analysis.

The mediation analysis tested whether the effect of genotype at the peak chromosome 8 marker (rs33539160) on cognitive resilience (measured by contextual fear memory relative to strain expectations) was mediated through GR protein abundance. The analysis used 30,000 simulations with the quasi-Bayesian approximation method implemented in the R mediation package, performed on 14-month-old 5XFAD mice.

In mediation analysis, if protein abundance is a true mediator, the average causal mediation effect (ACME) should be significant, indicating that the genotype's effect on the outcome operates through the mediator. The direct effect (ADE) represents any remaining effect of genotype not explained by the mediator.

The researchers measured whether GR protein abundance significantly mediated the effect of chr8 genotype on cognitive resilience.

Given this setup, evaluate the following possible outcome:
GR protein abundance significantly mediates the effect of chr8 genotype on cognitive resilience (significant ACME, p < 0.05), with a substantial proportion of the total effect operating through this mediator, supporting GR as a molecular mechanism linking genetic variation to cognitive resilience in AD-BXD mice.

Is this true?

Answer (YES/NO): NO